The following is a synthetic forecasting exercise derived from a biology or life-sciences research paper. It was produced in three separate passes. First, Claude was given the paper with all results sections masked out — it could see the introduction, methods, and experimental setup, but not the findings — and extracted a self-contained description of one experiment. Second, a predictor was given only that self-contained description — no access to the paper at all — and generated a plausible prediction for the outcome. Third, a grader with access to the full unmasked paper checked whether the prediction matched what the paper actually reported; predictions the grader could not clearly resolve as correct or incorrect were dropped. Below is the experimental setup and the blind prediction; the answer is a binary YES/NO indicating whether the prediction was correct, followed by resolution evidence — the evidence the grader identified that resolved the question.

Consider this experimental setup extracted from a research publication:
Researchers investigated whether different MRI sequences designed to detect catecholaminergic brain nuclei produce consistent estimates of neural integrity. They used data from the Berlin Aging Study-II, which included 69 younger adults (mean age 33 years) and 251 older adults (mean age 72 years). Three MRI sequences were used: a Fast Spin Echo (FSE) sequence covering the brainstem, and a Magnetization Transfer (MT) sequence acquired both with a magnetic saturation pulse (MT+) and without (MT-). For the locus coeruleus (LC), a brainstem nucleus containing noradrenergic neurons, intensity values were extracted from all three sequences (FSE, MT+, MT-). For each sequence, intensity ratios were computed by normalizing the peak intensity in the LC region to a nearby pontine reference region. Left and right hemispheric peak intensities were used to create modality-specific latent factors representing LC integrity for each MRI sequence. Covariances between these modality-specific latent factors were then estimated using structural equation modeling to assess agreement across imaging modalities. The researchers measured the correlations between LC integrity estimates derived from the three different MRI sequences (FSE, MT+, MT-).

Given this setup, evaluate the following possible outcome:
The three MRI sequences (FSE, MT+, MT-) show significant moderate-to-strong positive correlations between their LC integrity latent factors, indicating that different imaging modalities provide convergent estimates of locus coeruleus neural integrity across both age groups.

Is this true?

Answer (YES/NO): YES